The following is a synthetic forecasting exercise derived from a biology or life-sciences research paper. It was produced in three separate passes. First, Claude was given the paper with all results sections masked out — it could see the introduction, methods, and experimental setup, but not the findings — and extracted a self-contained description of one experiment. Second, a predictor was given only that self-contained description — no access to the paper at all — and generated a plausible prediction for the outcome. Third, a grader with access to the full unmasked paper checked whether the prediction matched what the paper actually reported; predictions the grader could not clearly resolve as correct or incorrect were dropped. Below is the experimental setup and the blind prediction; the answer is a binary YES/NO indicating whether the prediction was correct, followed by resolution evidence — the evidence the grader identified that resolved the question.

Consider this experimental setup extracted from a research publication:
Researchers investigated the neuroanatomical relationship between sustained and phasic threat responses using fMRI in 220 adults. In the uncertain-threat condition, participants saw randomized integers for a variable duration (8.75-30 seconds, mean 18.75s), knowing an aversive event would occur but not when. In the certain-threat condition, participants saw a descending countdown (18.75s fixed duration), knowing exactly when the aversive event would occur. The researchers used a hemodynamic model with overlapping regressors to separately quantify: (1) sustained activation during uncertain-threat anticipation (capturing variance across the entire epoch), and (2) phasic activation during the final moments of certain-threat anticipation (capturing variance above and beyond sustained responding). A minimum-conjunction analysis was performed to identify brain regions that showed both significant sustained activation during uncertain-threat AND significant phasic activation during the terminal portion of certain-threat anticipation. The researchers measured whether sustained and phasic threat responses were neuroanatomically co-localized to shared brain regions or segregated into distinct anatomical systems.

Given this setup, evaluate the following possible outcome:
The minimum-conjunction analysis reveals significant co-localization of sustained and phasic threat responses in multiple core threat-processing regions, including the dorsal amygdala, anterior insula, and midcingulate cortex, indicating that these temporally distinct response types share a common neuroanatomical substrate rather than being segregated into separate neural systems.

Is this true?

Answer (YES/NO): YES